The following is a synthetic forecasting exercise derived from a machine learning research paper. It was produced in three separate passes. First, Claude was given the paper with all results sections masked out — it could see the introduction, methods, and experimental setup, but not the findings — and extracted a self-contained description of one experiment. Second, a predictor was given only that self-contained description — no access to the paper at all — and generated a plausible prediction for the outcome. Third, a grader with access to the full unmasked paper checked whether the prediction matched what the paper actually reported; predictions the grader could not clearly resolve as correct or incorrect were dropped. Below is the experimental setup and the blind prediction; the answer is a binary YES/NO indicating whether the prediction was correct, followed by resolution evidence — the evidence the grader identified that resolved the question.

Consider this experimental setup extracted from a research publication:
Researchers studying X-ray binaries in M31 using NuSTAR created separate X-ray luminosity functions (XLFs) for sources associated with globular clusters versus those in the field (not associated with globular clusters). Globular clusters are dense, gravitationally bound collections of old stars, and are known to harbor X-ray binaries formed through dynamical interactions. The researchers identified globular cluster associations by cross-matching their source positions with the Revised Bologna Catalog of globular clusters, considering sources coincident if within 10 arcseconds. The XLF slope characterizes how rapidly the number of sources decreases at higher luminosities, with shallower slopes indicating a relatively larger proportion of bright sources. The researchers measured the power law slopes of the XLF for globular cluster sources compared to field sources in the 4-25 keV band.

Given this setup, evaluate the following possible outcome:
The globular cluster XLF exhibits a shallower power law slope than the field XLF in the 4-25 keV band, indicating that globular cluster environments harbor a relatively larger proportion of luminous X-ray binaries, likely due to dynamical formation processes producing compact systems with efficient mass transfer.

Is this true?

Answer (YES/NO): YES